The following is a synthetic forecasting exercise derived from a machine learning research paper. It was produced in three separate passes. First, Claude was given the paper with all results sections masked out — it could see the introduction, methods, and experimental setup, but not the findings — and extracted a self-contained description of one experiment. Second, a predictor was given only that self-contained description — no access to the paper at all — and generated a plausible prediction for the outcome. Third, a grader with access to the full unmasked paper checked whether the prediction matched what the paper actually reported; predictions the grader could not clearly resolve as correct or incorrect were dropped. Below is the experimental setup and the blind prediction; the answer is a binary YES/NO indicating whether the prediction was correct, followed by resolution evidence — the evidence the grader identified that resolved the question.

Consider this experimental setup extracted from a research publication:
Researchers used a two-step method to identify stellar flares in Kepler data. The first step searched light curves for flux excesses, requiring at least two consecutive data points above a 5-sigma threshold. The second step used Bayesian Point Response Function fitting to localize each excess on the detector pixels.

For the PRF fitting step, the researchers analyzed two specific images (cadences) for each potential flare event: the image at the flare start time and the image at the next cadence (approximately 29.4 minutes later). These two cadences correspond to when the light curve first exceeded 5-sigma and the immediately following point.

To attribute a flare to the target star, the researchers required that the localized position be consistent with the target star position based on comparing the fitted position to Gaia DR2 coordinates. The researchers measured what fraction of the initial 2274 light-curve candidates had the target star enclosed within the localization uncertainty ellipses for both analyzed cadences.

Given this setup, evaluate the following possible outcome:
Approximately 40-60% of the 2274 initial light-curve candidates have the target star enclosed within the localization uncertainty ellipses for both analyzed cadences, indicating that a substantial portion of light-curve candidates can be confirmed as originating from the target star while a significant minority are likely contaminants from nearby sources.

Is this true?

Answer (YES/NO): NO